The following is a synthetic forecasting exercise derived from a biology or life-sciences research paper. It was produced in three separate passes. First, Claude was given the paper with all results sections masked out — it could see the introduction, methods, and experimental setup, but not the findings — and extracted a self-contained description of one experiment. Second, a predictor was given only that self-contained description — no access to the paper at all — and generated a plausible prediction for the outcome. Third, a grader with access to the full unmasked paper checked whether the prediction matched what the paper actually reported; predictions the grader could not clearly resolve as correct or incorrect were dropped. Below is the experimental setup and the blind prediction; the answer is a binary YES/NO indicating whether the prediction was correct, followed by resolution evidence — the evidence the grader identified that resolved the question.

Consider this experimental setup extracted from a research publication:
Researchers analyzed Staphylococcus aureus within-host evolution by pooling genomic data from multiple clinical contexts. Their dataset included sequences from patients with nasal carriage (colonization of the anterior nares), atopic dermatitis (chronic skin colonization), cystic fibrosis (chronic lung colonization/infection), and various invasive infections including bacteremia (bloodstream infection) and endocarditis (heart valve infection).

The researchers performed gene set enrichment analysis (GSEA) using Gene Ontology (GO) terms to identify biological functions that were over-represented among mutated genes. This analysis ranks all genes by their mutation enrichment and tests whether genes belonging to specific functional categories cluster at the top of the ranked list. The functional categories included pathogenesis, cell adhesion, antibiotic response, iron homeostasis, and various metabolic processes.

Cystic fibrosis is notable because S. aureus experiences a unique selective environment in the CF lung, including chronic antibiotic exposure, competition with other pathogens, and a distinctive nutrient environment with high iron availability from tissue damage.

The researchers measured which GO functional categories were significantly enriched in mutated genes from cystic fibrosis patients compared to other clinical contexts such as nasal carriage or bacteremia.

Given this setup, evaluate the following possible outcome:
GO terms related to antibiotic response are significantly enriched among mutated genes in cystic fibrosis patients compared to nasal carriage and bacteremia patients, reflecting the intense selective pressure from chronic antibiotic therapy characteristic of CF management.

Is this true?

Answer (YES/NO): NO